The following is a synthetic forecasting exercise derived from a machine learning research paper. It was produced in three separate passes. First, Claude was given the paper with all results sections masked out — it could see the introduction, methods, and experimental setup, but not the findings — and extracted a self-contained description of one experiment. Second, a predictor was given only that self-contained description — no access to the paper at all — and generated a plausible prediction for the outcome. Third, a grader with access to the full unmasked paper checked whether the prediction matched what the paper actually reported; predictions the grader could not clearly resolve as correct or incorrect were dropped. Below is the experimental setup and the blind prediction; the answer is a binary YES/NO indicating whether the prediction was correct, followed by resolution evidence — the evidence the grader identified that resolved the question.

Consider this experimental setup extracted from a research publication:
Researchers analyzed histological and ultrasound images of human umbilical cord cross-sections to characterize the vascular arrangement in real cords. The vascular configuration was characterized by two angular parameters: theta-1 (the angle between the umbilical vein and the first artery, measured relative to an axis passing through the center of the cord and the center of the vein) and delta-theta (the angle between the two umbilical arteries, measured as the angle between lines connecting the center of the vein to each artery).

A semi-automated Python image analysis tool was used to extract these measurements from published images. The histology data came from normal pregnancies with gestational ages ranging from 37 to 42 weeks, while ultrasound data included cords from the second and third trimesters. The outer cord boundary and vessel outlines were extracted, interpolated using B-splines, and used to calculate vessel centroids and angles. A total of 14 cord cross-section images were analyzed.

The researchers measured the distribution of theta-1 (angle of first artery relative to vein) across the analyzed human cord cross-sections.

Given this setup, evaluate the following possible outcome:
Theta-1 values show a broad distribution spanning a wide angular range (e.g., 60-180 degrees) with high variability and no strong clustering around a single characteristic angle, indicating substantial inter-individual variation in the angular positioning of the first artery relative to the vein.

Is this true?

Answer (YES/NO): NO